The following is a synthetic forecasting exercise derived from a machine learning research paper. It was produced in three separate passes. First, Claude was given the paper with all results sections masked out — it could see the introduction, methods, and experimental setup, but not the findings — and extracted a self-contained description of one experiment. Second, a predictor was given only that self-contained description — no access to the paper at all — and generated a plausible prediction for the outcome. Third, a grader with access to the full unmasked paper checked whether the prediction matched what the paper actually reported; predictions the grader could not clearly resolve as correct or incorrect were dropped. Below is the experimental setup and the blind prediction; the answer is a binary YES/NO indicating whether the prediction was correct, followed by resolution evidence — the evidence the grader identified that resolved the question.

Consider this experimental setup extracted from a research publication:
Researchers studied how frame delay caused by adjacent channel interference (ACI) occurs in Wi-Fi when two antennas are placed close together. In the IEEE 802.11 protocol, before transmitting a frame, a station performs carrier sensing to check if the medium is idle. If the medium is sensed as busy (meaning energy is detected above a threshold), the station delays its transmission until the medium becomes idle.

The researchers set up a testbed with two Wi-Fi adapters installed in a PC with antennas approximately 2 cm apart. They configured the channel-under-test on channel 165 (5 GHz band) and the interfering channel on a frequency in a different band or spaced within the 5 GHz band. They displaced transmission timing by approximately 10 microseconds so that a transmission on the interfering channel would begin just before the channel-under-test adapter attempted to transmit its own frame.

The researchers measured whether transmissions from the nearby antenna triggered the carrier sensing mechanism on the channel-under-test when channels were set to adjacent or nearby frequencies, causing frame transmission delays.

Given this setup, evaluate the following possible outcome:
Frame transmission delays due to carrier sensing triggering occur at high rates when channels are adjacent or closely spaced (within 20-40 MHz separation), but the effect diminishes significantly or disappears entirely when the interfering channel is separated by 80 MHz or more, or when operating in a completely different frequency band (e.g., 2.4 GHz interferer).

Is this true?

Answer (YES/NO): NO